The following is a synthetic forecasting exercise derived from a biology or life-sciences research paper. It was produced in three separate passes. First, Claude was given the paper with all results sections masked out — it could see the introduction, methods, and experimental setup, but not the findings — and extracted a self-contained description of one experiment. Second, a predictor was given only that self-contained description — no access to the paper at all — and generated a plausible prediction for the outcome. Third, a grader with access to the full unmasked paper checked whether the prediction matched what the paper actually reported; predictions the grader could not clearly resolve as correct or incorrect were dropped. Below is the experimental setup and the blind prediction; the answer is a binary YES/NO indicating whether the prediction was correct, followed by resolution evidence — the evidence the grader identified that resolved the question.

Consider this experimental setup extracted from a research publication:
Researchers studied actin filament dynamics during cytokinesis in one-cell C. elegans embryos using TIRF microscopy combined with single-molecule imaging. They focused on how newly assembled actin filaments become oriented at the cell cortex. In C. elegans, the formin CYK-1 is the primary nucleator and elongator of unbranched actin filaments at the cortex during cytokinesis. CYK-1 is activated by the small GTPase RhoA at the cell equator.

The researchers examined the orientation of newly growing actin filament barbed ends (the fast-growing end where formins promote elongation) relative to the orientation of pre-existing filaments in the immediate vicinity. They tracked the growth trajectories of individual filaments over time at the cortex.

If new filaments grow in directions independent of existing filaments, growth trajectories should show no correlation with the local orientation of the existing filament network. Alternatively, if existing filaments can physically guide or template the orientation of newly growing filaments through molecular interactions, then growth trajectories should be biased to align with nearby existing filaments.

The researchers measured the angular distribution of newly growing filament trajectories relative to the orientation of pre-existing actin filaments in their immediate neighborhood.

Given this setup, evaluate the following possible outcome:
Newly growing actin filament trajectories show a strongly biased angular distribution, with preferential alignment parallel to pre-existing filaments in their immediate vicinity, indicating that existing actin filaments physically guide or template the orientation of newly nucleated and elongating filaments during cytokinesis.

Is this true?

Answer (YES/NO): YES